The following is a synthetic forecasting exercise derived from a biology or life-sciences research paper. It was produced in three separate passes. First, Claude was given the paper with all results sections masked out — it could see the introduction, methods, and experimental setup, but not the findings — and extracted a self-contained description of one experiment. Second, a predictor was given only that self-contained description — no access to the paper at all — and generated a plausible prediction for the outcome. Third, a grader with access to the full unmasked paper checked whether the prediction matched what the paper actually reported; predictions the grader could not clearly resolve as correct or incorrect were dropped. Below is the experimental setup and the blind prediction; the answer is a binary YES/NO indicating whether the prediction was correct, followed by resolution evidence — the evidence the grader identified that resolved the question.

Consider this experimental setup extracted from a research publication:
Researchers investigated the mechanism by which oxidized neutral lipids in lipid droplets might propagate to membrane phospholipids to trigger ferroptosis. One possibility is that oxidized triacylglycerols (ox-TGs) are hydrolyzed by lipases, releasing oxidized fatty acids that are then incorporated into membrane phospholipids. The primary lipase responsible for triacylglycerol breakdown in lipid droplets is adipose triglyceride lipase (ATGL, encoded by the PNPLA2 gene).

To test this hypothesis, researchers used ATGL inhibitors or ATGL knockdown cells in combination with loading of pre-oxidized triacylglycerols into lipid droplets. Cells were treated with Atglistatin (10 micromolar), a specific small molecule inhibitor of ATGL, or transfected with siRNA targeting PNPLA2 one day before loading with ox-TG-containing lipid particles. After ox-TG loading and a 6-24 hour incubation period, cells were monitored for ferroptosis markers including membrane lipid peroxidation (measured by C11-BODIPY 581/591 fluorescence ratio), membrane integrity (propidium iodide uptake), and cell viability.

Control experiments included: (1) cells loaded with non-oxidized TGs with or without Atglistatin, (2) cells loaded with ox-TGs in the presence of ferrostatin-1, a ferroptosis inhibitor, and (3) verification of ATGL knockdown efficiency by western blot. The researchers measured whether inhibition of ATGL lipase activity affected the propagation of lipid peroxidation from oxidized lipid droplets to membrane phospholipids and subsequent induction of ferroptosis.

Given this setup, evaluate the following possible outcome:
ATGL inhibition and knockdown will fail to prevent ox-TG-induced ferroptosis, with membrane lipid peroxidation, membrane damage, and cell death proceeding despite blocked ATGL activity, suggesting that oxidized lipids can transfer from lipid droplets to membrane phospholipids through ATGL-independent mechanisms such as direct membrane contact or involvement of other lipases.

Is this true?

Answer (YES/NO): YES